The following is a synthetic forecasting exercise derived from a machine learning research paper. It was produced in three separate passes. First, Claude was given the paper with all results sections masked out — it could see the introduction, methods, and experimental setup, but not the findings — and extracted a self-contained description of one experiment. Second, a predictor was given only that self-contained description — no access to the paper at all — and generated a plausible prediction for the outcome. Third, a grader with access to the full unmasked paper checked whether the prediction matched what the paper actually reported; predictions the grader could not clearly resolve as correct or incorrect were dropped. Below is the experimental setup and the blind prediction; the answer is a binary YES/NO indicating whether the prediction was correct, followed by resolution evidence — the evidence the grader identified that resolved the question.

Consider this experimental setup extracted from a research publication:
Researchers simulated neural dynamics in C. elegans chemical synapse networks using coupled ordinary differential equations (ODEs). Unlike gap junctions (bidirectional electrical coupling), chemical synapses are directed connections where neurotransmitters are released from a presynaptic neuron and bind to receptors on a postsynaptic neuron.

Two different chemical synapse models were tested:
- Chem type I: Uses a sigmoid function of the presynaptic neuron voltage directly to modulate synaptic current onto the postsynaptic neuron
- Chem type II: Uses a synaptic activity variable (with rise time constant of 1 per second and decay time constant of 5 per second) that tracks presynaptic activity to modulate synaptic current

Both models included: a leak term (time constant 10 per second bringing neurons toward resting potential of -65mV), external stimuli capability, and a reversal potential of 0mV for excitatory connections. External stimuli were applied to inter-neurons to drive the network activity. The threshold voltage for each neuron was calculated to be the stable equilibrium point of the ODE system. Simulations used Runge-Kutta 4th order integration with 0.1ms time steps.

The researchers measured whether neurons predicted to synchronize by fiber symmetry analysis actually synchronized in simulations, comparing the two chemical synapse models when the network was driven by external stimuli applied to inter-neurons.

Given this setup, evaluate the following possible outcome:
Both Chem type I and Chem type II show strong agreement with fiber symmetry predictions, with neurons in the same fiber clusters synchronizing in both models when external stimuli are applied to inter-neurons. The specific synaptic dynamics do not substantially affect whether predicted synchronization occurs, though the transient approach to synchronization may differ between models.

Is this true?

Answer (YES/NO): YES